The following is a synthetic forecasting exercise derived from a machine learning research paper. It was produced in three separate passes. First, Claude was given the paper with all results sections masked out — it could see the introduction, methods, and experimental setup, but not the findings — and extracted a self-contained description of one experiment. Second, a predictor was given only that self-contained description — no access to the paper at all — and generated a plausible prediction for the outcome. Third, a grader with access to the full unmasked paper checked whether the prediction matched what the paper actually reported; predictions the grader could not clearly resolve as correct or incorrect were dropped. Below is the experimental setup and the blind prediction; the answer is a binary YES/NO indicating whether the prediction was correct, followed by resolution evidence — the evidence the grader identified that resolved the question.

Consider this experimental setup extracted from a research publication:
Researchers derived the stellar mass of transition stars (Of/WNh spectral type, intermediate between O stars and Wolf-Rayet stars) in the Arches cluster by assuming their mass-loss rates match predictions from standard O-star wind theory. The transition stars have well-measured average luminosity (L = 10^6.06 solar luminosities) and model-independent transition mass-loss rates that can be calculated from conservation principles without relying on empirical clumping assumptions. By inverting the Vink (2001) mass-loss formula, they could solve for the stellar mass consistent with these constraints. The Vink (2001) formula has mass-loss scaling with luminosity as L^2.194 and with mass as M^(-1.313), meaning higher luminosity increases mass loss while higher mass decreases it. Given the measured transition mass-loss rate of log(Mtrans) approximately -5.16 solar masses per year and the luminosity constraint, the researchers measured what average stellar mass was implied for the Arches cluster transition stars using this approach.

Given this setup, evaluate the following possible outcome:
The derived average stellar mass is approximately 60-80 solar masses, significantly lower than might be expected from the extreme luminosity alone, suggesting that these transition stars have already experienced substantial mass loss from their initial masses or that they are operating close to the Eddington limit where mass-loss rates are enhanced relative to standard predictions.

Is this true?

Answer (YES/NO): YES